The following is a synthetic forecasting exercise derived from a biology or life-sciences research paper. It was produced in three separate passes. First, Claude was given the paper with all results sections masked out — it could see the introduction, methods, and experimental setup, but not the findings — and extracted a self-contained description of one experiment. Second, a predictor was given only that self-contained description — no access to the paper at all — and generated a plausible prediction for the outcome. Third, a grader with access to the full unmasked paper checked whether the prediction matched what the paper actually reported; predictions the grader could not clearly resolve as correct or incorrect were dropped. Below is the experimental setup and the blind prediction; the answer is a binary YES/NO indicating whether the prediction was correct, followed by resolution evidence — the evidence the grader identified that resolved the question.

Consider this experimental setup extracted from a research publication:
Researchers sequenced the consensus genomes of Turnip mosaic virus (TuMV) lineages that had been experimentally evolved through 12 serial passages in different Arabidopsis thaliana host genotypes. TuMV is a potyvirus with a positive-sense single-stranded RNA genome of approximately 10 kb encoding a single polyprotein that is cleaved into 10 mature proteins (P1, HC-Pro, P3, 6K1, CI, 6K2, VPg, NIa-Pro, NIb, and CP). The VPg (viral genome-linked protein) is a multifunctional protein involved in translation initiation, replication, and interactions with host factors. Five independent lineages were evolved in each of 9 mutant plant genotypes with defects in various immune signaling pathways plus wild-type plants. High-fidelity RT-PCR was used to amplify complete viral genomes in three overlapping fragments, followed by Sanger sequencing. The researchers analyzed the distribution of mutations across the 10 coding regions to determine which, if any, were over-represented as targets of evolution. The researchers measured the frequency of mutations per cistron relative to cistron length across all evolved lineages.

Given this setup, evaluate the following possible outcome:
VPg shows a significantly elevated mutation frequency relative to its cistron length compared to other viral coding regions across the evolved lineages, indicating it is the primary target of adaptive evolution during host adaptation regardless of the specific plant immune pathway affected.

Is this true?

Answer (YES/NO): YES